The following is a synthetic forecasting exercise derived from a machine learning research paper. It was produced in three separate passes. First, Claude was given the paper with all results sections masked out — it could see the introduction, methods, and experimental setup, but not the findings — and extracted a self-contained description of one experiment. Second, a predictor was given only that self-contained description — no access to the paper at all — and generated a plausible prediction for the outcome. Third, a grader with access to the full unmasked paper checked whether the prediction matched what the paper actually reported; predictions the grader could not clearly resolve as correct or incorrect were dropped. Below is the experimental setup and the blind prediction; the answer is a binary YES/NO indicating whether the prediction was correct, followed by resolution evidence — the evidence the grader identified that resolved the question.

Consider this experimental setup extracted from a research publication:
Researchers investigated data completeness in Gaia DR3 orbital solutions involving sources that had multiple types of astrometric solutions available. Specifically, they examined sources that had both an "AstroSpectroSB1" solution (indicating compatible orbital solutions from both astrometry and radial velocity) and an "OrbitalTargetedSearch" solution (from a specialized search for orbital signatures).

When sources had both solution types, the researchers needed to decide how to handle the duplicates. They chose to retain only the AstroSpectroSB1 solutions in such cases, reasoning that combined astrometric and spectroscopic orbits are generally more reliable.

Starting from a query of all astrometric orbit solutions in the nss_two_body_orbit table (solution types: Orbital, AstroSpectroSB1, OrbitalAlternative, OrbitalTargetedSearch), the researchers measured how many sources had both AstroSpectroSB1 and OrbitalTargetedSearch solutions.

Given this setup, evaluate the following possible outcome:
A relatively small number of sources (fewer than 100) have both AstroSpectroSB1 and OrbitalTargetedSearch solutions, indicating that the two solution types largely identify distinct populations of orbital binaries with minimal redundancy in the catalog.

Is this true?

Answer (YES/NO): YES